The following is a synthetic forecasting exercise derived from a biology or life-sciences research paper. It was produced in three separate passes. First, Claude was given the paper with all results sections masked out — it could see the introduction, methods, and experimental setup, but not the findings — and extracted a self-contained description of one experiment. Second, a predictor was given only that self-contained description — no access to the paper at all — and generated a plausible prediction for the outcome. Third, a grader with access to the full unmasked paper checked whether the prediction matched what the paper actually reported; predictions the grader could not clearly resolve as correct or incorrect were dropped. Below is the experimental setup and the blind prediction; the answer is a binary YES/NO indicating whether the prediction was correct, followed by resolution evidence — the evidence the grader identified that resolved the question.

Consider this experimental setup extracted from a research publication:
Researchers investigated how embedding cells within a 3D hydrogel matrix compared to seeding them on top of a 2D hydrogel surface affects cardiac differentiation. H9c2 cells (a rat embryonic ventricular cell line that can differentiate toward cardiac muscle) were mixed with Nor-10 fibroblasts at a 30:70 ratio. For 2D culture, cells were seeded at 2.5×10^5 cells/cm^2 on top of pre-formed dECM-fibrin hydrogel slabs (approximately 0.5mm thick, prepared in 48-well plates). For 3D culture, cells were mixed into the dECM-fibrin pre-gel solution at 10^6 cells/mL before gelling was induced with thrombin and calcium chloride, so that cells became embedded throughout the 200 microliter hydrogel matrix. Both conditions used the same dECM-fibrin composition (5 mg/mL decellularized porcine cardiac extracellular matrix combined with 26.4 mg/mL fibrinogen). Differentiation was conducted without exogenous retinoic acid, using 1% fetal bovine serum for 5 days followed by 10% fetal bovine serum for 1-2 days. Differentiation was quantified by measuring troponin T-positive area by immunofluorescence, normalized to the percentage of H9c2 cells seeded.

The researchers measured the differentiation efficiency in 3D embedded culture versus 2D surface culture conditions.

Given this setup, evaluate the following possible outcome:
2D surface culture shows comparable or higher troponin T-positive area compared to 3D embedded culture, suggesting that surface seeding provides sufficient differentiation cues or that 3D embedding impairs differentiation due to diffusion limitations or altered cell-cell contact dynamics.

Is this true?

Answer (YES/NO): NO